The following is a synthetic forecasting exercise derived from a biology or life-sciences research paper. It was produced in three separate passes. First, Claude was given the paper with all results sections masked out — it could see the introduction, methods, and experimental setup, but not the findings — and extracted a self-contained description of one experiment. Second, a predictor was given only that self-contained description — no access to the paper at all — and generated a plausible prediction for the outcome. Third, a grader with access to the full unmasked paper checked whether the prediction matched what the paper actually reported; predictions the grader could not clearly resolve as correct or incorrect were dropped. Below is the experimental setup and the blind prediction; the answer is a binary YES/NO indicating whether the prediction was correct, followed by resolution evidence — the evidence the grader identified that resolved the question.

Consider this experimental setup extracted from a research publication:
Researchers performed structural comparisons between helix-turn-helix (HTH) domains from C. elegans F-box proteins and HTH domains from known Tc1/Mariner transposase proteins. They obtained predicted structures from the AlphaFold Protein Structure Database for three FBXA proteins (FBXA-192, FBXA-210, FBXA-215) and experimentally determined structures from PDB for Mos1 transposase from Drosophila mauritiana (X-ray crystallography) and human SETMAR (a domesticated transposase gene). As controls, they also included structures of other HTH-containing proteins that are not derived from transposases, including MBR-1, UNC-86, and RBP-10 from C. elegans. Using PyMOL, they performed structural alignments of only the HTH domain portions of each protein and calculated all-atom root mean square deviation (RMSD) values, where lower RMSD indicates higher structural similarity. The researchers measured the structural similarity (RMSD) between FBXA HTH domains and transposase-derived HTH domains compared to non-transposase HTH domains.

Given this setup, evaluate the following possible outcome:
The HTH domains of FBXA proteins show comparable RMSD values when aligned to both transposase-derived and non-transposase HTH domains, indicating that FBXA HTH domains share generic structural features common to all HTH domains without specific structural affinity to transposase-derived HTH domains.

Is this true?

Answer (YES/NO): NO